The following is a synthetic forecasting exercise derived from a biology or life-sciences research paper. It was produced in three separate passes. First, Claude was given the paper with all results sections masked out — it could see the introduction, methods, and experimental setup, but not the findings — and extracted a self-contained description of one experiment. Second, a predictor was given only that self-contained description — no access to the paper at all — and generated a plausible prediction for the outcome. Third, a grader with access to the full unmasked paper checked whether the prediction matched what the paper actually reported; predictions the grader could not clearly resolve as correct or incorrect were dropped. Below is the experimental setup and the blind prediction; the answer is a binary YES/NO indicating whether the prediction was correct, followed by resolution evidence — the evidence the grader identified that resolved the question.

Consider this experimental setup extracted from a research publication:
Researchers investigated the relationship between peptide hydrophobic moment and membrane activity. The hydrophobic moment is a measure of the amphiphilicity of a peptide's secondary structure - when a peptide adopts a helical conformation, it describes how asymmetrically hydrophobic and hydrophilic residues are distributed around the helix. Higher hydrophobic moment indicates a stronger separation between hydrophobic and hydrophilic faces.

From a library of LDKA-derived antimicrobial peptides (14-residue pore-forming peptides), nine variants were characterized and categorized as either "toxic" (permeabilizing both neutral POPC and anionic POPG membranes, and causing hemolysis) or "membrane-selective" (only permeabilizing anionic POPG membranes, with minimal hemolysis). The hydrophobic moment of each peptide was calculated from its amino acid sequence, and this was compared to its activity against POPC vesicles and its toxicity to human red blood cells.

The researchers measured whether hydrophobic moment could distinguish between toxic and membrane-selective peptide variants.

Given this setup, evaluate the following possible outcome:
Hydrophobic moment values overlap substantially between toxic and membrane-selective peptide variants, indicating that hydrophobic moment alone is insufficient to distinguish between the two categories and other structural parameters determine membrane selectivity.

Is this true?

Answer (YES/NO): NO